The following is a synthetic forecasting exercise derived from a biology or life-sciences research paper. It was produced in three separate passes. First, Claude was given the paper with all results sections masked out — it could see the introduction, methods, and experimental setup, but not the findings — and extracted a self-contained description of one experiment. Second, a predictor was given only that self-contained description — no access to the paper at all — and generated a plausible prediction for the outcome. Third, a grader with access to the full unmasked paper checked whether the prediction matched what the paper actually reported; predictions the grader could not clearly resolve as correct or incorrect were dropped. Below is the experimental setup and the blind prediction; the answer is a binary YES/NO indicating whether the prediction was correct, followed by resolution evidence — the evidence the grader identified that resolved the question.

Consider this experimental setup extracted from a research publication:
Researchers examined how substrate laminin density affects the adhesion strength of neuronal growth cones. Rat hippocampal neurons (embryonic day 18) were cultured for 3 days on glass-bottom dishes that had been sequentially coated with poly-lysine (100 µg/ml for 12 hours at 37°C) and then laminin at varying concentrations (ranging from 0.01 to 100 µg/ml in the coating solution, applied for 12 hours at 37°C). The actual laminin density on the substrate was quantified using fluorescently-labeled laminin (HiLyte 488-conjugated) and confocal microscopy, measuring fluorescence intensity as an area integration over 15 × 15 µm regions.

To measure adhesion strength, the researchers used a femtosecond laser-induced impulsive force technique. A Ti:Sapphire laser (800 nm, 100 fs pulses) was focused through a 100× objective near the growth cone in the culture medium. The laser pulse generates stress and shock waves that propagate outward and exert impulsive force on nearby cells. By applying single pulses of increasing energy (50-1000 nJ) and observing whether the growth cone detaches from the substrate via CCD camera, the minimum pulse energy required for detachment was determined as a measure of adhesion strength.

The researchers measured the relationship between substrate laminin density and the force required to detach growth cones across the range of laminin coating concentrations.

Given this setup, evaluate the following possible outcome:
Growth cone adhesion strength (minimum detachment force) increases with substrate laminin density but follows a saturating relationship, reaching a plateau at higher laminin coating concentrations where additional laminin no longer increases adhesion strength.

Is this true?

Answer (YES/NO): NO